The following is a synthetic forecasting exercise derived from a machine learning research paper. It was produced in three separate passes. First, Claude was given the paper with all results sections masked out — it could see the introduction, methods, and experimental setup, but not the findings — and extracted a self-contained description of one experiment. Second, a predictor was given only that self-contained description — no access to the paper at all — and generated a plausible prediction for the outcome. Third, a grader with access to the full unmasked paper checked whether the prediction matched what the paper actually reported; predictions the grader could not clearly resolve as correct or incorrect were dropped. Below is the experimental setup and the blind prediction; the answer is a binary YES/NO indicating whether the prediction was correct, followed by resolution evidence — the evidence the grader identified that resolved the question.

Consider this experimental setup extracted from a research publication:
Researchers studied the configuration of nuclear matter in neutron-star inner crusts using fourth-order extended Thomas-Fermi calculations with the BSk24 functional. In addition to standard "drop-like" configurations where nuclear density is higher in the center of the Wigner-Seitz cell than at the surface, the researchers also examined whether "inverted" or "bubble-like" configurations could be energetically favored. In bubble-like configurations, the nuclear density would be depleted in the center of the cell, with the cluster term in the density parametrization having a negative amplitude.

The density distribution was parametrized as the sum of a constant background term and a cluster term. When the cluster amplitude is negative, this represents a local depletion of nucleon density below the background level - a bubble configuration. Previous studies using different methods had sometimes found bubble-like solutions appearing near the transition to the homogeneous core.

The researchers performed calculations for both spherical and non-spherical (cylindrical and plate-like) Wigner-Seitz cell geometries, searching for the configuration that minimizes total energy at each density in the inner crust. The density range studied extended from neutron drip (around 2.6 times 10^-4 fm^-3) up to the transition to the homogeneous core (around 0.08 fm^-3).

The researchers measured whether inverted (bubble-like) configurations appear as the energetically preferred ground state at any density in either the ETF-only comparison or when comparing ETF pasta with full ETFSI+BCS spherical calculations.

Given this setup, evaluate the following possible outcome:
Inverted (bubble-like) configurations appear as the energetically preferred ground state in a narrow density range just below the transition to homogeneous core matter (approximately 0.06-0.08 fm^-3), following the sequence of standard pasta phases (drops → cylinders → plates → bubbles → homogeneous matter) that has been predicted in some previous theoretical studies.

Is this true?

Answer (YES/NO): NO